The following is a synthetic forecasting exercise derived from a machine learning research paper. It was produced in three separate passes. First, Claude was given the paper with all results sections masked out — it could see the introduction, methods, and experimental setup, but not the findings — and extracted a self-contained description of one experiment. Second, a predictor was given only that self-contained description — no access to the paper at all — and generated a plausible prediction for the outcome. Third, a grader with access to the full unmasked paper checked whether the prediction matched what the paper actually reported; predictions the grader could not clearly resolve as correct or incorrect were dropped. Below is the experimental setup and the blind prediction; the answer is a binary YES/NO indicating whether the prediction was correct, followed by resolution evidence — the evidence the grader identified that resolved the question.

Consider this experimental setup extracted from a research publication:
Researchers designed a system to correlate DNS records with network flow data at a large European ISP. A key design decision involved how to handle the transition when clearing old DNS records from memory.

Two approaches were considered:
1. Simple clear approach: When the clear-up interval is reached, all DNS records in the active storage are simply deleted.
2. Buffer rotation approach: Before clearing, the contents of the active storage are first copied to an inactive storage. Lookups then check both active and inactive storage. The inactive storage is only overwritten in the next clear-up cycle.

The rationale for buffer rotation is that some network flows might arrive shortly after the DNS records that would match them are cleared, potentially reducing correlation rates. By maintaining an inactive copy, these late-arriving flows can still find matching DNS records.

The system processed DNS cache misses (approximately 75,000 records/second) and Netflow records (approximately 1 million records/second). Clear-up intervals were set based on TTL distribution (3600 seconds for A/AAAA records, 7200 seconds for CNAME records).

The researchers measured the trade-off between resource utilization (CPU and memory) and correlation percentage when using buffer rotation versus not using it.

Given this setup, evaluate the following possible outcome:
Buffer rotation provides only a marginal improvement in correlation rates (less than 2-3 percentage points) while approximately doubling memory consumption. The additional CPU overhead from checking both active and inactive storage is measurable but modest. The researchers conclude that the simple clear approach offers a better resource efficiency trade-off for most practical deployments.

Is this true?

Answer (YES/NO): NO